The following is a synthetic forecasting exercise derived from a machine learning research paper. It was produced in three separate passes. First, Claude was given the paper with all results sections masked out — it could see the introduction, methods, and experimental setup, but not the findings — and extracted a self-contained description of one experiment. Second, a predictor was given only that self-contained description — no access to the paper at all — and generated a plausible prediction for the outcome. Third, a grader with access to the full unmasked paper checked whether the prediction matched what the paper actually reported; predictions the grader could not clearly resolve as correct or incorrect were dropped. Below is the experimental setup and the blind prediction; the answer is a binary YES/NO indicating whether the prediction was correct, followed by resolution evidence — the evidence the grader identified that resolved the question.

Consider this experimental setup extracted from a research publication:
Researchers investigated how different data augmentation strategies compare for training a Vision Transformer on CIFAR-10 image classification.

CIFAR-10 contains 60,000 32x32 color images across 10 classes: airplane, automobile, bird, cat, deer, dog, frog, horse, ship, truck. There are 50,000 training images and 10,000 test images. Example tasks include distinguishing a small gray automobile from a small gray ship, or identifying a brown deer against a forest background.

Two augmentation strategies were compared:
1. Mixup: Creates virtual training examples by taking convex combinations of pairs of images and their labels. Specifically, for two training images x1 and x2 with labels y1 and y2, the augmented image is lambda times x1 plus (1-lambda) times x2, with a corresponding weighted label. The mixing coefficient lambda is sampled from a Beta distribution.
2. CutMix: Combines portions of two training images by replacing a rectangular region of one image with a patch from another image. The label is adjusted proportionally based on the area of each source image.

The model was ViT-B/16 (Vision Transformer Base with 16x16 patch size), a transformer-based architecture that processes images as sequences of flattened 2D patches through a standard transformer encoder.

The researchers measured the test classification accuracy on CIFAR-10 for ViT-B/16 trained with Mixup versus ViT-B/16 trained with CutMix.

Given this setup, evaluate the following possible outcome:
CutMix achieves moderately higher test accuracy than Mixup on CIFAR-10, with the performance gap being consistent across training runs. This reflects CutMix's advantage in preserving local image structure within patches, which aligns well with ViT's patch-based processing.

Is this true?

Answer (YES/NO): NO